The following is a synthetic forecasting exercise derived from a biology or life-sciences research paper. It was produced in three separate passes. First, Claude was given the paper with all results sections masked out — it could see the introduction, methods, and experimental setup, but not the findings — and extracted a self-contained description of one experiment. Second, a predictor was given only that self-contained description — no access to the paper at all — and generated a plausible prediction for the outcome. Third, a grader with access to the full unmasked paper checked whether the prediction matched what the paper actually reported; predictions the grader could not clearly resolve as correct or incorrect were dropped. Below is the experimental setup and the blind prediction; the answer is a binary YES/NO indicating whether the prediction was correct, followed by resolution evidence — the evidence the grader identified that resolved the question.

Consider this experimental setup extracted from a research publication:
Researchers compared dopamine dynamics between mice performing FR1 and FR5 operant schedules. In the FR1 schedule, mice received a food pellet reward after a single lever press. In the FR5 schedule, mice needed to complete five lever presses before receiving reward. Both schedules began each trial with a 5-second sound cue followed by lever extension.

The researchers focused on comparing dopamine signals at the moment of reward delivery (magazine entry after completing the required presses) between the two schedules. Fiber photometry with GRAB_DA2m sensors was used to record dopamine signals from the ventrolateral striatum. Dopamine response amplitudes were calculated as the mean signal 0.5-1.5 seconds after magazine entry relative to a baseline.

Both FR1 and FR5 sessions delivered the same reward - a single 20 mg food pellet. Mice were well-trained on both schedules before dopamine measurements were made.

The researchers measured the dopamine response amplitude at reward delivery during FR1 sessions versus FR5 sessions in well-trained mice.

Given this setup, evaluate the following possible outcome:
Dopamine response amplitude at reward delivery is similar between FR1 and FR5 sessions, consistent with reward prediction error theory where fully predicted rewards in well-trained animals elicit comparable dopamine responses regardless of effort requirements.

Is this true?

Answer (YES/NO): NO